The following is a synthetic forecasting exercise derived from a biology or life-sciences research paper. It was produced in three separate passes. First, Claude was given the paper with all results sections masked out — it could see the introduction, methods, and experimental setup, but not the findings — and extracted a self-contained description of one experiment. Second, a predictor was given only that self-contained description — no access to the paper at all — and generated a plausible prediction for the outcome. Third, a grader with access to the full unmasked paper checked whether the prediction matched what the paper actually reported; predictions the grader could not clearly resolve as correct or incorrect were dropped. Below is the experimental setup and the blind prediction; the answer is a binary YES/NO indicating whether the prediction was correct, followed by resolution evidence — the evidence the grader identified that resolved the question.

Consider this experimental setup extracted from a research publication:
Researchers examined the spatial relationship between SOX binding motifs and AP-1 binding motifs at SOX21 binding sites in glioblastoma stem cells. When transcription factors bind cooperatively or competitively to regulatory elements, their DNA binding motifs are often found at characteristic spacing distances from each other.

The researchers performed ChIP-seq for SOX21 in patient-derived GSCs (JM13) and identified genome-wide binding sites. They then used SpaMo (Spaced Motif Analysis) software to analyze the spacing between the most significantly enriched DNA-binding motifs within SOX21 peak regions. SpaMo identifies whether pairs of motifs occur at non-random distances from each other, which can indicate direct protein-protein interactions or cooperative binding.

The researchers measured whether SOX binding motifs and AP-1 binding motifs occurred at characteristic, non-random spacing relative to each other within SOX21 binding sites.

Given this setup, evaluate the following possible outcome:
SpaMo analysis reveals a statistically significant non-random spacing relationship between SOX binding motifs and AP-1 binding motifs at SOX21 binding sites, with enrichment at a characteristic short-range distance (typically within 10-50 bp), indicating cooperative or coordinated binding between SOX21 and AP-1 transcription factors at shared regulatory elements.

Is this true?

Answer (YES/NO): NO